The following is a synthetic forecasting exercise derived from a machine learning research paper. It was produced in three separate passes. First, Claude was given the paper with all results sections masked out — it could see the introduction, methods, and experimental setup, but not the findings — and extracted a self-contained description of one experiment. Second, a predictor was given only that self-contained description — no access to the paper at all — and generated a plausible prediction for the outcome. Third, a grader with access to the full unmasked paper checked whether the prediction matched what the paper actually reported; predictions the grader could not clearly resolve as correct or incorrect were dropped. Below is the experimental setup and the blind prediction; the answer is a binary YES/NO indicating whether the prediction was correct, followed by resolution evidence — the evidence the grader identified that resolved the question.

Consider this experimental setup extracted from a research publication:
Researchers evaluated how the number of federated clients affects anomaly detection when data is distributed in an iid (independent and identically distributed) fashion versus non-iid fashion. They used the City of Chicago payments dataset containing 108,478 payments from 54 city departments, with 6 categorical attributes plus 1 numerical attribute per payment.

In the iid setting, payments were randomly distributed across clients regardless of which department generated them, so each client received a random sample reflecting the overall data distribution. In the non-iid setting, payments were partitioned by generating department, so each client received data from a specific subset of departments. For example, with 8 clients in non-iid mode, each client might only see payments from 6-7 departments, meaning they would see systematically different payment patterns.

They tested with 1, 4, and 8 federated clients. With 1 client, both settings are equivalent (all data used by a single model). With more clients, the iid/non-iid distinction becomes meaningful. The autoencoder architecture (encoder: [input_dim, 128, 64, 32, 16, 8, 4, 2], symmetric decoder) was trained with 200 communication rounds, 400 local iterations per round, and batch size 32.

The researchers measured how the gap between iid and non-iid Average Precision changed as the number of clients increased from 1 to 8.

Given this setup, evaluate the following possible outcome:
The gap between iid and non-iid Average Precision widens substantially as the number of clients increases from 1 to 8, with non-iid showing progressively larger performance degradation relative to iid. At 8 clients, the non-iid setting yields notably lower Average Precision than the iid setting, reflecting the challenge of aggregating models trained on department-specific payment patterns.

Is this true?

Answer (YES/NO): YES